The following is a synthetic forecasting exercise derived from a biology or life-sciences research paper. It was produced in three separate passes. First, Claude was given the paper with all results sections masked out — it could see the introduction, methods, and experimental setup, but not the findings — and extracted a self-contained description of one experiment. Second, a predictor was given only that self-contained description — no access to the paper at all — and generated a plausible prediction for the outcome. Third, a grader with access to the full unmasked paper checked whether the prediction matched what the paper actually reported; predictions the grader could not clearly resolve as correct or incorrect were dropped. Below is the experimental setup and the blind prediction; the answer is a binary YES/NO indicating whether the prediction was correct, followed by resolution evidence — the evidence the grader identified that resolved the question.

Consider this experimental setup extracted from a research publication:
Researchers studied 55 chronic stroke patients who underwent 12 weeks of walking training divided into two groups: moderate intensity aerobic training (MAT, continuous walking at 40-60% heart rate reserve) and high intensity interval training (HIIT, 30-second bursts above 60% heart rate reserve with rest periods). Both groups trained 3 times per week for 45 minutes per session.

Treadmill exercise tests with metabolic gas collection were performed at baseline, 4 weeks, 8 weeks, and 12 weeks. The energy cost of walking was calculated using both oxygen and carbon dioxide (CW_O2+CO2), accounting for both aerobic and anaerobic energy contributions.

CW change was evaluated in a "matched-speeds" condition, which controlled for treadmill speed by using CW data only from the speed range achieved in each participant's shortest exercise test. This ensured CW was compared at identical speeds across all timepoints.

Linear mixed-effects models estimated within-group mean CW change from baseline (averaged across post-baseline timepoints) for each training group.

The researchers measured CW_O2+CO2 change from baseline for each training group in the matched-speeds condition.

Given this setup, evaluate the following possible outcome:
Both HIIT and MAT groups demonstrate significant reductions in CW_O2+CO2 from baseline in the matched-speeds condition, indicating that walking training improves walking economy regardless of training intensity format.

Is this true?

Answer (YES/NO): NO